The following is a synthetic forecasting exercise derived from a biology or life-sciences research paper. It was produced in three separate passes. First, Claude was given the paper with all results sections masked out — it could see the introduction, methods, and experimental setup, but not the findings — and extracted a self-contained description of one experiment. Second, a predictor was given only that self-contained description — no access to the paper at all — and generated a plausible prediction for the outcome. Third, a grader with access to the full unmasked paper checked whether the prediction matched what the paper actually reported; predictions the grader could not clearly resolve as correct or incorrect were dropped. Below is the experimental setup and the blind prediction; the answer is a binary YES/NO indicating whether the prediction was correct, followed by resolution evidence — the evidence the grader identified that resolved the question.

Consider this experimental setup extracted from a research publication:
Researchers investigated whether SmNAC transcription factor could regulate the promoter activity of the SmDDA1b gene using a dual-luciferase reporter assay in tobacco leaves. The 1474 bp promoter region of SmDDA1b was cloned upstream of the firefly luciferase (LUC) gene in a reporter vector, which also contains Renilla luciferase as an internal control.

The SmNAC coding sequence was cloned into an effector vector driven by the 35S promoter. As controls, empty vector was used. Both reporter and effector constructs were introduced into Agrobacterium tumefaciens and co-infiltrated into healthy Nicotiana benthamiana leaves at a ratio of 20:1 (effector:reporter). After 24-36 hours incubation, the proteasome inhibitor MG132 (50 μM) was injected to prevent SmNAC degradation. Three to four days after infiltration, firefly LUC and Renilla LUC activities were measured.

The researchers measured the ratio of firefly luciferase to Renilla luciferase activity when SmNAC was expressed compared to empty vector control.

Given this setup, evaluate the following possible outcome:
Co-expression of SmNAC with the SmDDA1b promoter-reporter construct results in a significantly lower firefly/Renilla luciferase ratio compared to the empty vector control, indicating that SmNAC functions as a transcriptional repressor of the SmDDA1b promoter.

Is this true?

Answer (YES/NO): YES